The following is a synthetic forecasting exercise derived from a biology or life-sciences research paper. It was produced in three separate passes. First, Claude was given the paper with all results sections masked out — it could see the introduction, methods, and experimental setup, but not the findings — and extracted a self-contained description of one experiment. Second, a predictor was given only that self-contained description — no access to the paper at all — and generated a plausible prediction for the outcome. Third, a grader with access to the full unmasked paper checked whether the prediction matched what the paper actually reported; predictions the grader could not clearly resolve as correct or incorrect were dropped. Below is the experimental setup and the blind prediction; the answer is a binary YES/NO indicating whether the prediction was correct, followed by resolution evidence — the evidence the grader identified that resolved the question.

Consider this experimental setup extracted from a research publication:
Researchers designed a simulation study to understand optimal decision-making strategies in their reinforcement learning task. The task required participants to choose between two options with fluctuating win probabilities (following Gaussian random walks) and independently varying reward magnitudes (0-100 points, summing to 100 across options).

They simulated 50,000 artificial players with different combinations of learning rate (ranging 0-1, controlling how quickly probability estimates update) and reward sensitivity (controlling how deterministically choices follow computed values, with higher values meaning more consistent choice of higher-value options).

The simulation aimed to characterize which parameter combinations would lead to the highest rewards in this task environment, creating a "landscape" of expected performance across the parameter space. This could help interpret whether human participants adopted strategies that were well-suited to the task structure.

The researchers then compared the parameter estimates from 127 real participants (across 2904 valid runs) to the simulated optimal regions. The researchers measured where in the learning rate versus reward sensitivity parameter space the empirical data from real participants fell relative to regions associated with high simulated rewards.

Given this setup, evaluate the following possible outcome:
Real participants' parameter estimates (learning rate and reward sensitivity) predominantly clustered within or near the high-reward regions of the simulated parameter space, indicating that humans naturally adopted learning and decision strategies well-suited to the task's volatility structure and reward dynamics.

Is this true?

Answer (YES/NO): YES